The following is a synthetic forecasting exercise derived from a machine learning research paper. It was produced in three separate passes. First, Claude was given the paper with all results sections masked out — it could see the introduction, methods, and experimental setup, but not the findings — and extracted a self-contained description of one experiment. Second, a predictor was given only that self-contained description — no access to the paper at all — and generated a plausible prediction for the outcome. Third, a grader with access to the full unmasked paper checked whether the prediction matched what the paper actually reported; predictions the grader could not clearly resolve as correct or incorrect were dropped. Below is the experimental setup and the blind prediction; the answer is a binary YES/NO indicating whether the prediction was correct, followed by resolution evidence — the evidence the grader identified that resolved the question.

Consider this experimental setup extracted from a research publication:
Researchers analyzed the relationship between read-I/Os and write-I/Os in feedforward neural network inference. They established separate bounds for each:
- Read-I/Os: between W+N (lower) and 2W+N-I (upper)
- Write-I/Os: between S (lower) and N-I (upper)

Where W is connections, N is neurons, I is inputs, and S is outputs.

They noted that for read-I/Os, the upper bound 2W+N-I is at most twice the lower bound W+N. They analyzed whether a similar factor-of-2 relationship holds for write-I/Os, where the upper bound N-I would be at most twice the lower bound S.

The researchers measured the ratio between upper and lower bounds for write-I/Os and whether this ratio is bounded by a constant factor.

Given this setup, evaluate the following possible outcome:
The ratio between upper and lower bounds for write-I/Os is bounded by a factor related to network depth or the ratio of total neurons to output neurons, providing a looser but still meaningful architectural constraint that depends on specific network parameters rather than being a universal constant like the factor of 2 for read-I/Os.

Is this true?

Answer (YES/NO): NO